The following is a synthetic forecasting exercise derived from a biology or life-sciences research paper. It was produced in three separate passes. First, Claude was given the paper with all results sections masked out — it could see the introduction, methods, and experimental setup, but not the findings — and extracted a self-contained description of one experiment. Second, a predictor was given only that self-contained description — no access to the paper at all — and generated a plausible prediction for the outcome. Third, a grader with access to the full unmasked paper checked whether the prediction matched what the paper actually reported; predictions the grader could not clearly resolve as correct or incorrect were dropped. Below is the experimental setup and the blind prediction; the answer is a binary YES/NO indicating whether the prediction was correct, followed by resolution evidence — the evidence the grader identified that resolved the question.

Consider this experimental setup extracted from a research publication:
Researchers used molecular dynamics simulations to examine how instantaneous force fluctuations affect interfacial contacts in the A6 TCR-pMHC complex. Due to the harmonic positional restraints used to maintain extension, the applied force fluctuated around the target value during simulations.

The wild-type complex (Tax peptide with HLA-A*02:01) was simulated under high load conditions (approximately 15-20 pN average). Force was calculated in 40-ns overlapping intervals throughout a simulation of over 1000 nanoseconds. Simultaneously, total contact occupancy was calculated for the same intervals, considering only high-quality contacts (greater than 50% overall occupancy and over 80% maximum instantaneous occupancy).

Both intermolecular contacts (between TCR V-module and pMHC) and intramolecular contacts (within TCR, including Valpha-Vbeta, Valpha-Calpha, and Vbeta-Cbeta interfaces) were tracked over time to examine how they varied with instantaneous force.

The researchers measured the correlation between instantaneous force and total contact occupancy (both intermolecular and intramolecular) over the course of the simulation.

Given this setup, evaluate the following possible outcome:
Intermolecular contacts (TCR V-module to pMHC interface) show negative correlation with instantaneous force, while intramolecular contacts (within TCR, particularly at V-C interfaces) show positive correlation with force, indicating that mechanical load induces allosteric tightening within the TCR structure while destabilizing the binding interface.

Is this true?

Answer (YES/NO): NO